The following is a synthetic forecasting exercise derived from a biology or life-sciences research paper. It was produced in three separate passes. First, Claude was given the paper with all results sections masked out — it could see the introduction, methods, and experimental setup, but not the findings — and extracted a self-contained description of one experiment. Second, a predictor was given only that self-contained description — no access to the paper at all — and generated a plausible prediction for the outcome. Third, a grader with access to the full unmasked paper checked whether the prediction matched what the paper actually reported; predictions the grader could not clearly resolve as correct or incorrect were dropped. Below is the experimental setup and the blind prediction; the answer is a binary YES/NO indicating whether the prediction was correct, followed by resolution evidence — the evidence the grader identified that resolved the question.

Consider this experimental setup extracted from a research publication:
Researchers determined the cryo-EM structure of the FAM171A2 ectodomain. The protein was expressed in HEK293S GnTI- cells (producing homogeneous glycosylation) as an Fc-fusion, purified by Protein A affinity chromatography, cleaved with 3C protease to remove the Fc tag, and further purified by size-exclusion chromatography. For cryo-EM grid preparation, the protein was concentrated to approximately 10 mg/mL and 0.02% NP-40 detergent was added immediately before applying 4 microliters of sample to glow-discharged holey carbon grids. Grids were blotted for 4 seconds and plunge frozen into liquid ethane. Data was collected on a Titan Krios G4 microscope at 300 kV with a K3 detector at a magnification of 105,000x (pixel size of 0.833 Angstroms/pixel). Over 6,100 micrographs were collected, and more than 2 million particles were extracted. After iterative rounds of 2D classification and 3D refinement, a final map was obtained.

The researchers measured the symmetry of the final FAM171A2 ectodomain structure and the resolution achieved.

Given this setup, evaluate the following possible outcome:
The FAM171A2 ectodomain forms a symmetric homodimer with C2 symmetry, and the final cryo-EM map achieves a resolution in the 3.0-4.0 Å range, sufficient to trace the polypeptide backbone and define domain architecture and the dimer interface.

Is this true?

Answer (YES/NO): NO